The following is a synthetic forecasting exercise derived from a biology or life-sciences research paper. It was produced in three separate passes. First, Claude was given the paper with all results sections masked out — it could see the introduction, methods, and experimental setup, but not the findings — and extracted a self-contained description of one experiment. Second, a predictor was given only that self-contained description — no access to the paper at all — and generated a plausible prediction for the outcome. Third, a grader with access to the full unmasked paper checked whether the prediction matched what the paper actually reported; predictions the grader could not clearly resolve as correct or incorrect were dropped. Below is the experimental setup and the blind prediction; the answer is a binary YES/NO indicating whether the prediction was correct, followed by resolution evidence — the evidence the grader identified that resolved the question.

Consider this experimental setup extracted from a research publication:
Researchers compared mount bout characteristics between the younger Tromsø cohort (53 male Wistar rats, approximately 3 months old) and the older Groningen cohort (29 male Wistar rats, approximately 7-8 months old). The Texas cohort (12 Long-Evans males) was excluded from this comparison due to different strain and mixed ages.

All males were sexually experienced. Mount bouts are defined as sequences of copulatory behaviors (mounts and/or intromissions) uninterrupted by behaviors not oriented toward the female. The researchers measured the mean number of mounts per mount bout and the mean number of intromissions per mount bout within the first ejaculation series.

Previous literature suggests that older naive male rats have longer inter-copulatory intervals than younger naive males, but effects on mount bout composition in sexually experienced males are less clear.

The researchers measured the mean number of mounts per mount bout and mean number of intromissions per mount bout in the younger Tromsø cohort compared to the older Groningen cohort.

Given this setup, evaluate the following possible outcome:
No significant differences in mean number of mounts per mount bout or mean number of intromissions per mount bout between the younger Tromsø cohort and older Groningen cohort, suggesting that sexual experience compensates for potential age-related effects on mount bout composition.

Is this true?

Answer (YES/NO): NO